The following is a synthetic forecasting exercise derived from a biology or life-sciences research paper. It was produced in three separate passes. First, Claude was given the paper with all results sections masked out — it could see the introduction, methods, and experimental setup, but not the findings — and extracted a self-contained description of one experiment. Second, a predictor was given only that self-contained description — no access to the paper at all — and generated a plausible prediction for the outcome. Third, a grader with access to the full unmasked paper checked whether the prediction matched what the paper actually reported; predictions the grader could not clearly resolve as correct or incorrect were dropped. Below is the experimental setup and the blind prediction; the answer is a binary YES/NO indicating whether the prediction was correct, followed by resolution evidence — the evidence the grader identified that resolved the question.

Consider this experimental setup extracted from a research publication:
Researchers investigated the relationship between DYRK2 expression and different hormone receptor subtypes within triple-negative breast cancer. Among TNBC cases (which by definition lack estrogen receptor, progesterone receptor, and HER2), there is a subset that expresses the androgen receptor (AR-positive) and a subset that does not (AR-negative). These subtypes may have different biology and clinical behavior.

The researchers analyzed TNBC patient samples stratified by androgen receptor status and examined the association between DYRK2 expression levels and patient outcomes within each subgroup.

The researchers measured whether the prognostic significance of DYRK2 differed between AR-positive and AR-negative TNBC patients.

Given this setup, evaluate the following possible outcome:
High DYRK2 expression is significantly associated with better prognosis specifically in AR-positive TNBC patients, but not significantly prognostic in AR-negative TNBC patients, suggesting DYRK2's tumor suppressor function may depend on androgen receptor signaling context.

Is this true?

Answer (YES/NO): NO